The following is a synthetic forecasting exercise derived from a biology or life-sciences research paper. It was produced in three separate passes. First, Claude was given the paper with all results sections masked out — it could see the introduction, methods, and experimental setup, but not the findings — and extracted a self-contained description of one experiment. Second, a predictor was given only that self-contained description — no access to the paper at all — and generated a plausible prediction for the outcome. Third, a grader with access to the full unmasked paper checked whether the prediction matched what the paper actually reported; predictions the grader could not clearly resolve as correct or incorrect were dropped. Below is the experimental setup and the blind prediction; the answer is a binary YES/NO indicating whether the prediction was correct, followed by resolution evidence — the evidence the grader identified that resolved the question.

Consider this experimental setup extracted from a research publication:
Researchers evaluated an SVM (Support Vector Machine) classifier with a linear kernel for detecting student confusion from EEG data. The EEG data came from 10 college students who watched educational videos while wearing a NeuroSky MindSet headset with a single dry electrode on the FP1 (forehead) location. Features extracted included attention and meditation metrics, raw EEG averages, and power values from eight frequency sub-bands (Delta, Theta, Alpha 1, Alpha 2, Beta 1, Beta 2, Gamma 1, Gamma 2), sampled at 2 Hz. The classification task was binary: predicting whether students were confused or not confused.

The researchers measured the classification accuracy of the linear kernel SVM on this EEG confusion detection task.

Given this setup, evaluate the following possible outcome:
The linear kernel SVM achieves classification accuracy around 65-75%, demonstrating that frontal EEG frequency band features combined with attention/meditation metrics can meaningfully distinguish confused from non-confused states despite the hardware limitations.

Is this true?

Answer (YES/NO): NO